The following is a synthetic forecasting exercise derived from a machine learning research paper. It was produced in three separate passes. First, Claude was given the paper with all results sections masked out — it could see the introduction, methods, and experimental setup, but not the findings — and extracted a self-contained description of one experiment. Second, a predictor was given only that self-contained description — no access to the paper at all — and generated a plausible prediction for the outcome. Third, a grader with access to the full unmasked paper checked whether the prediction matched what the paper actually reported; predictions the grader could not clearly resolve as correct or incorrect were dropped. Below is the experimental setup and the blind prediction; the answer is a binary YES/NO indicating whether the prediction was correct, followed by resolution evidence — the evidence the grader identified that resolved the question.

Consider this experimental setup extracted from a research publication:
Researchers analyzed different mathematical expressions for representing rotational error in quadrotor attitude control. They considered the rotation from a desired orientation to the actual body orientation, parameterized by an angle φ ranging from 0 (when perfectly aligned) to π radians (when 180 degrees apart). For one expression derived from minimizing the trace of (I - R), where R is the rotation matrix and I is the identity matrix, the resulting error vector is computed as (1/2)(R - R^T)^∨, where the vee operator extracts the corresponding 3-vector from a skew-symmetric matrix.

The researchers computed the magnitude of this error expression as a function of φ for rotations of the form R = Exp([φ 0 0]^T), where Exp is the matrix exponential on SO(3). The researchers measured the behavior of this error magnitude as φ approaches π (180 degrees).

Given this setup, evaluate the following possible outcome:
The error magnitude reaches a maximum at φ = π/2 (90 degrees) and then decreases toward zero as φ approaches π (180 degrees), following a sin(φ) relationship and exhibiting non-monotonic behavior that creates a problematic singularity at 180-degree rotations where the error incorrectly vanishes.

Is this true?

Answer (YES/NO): YES